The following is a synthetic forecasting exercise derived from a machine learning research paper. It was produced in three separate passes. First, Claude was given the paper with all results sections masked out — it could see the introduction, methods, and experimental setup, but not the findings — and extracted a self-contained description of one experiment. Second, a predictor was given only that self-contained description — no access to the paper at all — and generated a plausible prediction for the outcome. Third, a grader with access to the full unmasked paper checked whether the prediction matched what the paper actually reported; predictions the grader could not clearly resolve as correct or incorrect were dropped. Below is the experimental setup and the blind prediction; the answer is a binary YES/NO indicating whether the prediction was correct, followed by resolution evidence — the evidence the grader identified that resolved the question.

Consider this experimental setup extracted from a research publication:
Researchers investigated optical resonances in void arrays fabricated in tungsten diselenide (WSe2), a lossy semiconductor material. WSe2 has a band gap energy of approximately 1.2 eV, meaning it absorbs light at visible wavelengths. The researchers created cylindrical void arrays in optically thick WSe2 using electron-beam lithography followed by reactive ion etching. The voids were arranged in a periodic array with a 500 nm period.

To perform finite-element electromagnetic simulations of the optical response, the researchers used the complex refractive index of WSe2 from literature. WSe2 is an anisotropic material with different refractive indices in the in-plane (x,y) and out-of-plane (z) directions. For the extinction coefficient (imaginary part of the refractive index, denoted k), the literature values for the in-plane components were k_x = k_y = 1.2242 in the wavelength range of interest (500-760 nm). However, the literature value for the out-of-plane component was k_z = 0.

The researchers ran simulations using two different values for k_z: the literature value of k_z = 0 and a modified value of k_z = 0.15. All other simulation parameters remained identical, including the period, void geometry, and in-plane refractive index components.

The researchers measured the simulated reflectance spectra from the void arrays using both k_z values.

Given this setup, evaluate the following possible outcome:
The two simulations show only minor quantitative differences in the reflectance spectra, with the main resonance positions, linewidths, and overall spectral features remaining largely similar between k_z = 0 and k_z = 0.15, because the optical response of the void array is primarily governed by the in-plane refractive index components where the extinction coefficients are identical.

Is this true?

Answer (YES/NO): NO